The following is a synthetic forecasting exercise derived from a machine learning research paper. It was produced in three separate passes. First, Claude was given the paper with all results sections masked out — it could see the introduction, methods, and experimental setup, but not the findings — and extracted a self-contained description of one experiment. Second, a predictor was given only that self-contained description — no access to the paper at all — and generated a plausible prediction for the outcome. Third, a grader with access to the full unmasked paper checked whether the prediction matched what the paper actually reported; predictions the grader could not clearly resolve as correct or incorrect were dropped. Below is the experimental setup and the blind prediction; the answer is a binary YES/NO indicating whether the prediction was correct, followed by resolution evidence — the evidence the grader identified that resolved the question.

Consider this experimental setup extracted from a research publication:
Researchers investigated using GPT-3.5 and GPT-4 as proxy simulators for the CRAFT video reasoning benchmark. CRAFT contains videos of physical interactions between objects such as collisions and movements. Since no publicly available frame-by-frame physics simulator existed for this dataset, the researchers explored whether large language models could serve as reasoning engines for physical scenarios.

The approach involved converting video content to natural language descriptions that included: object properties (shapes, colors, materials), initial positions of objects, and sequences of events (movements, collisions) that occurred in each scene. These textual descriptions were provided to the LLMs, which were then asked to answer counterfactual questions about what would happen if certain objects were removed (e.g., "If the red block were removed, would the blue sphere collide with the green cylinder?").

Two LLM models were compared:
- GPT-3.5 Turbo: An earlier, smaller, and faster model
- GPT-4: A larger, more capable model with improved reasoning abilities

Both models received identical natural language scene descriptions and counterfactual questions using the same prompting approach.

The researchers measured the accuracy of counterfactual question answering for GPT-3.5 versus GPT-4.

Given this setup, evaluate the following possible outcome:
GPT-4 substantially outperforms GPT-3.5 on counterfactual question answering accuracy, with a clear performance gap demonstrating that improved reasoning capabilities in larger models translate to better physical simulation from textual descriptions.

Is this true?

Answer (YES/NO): YES